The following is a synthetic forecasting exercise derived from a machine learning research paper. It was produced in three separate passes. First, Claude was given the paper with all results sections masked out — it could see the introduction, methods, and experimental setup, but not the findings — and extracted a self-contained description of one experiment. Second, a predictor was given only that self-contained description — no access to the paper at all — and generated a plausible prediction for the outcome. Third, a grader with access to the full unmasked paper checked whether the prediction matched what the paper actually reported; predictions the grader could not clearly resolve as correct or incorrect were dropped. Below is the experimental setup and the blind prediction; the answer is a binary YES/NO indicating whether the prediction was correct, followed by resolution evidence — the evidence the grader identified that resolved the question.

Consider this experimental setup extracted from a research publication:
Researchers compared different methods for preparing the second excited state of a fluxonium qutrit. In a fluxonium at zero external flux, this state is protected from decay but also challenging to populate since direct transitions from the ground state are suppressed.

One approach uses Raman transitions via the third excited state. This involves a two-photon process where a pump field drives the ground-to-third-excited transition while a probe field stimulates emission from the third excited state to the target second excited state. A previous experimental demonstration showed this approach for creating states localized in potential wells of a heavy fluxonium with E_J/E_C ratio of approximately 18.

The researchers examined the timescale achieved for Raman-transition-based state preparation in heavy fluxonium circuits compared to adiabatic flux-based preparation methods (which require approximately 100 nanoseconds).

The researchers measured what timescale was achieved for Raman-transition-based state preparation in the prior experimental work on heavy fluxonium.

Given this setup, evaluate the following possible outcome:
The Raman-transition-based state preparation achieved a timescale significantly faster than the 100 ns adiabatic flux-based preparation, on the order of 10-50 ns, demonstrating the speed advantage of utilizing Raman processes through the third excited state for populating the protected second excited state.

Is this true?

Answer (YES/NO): NO